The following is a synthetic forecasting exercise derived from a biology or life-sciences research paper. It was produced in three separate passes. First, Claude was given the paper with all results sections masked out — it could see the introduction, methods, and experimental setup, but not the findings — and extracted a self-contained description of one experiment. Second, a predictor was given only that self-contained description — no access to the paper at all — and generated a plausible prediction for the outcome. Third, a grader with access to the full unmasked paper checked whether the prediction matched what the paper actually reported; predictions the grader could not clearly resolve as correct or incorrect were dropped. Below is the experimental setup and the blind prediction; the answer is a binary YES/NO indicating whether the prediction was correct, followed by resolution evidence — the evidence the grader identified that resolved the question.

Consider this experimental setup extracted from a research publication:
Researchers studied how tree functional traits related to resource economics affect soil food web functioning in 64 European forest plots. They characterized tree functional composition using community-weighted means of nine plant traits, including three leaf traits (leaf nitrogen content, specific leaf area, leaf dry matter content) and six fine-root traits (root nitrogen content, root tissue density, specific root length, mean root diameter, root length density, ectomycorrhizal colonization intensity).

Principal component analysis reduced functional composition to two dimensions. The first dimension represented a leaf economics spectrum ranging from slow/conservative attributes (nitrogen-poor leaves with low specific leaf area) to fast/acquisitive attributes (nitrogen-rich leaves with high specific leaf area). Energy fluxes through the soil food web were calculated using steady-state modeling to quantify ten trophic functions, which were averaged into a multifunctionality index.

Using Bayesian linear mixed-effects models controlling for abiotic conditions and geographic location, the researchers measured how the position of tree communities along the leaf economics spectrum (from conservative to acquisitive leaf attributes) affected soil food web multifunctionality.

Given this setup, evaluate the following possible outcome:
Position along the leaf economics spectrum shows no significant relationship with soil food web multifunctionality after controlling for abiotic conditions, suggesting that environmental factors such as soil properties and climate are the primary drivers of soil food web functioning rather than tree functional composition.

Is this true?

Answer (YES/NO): NO